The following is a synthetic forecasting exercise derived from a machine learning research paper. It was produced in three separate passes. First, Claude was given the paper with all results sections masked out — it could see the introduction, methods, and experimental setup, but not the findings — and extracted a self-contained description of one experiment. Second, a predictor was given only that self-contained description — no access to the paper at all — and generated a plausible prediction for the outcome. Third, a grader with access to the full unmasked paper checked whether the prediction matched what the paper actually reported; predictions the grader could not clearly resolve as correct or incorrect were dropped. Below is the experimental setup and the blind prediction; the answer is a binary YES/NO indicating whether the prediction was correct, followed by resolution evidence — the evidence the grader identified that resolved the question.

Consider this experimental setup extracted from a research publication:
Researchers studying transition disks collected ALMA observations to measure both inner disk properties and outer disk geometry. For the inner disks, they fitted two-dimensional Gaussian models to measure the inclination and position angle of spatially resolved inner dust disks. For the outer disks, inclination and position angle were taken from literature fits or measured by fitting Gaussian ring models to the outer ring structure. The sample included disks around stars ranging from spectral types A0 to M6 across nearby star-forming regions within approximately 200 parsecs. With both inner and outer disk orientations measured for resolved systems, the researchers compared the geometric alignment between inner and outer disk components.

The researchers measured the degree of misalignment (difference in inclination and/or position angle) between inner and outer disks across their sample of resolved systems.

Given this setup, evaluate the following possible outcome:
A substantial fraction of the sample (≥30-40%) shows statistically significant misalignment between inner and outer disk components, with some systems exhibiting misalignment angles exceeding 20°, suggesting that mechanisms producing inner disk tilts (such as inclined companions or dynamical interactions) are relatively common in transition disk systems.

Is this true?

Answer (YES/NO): YES